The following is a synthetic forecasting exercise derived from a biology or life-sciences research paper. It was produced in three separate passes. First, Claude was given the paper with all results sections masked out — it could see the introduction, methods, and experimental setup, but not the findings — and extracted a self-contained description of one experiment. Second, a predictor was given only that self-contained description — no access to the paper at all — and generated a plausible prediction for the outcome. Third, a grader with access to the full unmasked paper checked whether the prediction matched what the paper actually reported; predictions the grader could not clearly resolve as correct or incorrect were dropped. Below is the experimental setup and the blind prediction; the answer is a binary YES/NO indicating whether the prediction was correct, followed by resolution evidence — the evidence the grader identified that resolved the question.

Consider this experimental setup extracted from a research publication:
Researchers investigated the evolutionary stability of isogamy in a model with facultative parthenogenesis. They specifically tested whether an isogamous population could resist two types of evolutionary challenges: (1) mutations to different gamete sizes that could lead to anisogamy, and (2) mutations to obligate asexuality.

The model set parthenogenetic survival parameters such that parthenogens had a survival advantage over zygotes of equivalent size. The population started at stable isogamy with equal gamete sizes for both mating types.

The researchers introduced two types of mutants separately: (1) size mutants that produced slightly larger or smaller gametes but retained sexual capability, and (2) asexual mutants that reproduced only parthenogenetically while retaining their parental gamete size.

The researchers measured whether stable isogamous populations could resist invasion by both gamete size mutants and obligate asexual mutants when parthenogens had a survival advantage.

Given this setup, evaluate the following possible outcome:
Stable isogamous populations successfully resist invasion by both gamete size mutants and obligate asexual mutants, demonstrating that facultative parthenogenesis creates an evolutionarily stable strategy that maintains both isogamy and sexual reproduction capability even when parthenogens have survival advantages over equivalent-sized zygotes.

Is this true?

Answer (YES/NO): YES